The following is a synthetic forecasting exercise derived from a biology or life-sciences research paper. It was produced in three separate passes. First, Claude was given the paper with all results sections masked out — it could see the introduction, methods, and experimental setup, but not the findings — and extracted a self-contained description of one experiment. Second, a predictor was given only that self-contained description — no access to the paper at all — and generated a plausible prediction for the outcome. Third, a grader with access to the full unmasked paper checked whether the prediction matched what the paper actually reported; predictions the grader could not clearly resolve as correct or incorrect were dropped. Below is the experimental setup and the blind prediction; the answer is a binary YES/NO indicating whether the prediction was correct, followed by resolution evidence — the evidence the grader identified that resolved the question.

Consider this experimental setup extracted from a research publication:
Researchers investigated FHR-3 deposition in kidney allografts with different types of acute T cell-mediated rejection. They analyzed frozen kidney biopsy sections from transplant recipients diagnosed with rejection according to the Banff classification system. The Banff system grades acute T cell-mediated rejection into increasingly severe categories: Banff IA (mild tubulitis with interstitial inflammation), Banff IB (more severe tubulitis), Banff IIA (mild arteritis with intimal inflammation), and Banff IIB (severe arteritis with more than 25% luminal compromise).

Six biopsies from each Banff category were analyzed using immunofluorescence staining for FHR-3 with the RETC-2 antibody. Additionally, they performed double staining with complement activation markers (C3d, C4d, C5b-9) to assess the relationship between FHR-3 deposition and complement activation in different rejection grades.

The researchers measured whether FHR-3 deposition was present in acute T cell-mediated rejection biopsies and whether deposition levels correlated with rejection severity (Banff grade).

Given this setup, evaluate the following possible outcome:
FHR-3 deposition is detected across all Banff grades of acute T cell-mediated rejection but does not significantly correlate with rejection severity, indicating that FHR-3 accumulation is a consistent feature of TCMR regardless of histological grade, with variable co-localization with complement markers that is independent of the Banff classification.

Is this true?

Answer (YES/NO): NO